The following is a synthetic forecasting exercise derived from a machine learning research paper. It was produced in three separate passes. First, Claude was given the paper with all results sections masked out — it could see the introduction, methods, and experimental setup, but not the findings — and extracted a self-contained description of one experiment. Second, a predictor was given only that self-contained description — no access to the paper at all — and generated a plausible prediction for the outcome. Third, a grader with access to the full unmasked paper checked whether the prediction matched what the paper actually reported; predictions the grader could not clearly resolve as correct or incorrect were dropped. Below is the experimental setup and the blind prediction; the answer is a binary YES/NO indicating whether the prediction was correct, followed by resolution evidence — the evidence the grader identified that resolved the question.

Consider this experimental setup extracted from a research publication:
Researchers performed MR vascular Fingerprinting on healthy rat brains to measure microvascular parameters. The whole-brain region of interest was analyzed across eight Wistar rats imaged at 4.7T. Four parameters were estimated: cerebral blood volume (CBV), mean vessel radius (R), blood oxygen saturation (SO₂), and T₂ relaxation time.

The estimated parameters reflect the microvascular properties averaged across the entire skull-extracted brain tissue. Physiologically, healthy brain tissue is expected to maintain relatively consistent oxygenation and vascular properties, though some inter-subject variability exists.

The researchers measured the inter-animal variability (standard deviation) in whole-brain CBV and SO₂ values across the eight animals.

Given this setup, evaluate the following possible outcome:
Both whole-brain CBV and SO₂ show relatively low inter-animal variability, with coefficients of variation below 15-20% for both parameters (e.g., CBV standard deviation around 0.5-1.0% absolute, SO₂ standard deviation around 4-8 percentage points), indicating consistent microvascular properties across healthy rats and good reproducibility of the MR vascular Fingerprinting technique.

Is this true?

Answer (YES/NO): NO